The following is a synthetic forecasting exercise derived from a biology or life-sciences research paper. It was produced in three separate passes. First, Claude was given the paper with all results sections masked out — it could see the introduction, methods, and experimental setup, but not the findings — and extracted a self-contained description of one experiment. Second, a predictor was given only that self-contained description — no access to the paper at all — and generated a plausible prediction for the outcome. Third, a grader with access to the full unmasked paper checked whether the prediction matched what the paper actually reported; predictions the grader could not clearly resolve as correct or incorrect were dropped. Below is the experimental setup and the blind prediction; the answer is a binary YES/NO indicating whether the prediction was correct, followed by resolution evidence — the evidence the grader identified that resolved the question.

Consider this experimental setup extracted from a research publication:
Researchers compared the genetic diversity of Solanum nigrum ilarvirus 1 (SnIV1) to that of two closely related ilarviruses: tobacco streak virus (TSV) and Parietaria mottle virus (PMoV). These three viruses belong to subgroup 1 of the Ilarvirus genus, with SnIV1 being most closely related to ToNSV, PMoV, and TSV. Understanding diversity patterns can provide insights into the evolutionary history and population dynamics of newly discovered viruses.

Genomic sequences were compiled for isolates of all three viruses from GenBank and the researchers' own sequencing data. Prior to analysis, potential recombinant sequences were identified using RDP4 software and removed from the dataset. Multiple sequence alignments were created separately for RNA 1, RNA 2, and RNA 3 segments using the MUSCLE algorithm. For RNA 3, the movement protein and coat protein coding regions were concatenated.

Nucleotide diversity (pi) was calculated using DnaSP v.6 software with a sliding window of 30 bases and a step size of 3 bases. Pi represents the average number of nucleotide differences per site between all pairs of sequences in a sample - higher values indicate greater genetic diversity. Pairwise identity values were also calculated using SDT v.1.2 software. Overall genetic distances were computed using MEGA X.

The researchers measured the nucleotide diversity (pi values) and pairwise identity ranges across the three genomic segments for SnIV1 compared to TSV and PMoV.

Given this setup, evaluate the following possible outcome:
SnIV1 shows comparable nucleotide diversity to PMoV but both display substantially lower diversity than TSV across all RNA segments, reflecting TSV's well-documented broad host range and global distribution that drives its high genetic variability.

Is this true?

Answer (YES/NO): NO